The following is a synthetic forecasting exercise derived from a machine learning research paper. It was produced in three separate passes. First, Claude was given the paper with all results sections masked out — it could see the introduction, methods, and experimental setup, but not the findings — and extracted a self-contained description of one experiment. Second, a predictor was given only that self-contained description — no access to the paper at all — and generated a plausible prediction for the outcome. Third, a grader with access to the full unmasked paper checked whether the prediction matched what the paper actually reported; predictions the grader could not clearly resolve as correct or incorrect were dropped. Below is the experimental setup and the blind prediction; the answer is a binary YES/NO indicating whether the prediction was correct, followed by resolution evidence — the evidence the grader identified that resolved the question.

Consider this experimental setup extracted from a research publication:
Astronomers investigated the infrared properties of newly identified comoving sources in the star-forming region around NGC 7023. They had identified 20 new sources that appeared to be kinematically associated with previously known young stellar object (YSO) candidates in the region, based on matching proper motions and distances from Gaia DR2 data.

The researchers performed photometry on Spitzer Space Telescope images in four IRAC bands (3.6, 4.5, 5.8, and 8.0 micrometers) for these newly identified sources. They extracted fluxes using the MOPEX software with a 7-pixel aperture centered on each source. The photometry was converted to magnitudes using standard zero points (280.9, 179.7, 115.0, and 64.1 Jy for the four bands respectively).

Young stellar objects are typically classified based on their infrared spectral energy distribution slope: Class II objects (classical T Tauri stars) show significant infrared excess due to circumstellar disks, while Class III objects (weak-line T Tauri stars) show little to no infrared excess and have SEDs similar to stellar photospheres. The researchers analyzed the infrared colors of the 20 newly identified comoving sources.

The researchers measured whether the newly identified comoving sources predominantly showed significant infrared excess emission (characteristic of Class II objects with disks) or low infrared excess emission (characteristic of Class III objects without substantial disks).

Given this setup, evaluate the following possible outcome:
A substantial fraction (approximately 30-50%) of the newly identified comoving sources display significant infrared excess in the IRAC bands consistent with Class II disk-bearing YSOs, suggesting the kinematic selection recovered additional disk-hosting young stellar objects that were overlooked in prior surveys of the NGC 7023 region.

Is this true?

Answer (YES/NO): NO